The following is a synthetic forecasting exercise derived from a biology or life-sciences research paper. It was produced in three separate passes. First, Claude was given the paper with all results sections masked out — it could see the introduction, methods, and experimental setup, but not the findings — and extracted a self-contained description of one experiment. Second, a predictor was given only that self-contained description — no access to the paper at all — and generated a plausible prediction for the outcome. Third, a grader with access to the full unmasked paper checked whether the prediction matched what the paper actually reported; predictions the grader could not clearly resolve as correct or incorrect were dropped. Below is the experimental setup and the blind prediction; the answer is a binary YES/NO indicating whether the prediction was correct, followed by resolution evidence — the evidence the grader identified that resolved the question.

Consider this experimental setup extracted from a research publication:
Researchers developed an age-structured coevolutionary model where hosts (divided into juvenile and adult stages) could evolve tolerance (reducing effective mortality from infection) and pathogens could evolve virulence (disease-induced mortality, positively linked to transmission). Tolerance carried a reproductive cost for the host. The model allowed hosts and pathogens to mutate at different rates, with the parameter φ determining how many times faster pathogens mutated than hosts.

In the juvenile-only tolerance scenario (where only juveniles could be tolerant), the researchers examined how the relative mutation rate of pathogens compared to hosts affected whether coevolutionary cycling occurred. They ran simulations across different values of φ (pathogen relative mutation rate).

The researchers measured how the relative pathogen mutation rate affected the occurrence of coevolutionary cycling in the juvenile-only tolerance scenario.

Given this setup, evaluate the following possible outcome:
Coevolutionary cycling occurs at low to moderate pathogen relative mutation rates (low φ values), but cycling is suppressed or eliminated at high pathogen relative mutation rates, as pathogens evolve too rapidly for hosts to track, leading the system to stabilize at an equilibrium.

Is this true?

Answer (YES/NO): NO